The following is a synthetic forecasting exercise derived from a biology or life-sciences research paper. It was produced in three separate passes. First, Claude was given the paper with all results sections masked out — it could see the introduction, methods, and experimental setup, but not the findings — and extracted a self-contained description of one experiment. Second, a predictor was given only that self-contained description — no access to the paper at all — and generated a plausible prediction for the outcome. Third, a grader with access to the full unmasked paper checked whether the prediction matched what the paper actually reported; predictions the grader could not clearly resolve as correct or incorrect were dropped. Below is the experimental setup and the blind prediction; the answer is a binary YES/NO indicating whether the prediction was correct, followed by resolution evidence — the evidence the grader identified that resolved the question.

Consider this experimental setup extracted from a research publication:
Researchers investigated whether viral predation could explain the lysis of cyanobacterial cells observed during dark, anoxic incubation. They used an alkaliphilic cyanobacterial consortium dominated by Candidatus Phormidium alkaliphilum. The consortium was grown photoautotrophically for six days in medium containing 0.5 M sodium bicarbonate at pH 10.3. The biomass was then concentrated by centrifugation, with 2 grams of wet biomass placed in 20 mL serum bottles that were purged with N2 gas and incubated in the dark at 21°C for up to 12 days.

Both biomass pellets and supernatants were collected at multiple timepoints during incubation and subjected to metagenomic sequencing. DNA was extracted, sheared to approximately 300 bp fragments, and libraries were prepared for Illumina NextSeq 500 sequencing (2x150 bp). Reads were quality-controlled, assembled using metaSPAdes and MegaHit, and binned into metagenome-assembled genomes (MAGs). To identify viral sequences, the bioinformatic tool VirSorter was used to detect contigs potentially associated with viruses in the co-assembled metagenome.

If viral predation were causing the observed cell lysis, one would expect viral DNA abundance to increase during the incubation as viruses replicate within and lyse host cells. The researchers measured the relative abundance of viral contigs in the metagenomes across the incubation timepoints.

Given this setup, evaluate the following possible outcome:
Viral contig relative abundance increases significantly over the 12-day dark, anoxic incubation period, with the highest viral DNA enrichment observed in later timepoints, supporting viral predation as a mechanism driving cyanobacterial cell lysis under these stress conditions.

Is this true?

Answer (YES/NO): NO